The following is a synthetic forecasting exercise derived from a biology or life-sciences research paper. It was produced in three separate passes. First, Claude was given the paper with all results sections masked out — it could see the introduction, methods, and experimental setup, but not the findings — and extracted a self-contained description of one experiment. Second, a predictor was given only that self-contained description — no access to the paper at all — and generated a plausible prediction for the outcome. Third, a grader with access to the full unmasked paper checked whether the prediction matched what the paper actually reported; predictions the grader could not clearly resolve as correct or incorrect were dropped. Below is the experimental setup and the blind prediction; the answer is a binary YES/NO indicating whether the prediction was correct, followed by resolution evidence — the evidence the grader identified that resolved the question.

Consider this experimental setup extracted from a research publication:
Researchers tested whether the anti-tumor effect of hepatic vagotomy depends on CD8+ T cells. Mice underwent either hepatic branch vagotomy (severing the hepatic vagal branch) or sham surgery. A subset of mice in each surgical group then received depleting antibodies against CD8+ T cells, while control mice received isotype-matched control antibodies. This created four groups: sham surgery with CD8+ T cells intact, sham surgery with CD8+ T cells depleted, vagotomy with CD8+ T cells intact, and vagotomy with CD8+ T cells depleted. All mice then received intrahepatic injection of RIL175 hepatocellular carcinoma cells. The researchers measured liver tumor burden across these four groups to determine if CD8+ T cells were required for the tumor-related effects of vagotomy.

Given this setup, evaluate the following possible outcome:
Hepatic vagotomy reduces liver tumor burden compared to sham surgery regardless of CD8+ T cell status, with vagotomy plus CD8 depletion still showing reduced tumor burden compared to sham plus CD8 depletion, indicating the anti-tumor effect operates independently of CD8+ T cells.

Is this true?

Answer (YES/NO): NO